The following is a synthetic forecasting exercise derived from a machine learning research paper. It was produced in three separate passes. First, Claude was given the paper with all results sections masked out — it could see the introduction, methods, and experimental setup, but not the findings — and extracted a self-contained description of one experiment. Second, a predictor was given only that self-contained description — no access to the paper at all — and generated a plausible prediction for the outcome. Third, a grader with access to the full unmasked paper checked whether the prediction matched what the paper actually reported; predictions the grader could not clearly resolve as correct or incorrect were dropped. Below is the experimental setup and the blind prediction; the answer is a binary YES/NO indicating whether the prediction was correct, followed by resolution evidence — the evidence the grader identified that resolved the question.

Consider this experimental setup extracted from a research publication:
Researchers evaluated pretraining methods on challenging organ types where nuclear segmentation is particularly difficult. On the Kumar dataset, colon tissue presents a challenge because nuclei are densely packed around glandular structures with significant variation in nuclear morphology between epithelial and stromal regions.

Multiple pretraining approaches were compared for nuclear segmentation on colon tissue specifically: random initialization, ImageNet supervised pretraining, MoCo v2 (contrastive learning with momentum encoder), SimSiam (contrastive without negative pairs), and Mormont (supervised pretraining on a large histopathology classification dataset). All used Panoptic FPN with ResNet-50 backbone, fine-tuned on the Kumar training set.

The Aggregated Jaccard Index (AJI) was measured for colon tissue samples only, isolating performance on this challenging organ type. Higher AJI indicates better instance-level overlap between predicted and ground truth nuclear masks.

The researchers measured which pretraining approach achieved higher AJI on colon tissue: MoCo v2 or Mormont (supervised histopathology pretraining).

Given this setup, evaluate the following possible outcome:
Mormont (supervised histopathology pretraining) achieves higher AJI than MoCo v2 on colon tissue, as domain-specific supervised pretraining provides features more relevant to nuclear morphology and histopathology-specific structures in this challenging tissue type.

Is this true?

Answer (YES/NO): NO